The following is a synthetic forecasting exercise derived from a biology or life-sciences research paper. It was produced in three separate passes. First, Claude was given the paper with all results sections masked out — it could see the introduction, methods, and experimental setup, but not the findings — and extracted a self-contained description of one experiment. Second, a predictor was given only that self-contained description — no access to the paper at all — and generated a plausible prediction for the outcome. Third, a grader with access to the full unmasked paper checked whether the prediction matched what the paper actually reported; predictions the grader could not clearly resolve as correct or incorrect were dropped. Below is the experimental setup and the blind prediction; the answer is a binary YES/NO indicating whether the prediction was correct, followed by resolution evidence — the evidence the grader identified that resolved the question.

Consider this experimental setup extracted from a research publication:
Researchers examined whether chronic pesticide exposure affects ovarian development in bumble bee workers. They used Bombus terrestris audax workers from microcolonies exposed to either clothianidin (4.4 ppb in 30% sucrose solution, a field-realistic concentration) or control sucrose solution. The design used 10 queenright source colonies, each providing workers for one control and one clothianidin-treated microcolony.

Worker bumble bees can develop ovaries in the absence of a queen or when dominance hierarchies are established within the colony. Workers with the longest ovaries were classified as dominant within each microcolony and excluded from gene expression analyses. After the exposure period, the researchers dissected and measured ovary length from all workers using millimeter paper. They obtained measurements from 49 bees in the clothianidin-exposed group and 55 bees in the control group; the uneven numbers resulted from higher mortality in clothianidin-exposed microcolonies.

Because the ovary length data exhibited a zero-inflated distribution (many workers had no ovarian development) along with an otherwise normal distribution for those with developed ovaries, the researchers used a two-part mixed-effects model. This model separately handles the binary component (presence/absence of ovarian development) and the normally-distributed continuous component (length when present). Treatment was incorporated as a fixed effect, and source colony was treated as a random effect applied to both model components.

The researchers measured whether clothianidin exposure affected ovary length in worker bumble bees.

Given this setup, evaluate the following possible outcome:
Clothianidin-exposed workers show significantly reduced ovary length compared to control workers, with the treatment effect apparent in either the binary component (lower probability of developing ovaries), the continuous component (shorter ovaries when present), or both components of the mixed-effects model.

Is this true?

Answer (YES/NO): YES